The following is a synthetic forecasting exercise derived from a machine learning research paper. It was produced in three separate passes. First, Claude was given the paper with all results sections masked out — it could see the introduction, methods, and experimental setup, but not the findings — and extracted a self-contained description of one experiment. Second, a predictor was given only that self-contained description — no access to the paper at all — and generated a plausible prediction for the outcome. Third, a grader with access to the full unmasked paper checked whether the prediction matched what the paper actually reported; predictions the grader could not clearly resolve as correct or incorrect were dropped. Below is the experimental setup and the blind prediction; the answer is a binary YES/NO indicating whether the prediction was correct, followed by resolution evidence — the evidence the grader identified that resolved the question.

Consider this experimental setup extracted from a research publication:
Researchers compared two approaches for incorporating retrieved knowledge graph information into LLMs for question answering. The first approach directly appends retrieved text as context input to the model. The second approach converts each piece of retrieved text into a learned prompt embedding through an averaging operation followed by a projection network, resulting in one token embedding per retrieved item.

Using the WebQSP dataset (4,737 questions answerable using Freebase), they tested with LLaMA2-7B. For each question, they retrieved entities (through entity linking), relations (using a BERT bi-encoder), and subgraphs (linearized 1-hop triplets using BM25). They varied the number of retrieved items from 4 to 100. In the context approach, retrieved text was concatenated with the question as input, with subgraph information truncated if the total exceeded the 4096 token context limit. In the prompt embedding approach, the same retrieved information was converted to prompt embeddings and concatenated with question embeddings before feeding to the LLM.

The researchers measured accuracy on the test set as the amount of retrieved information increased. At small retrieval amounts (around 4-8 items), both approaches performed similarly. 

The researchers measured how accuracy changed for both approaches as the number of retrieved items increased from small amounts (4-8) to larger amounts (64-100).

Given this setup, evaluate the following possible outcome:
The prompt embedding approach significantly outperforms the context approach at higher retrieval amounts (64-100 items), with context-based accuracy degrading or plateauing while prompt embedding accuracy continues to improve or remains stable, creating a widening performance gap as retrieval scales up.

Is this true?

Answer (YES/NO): YES